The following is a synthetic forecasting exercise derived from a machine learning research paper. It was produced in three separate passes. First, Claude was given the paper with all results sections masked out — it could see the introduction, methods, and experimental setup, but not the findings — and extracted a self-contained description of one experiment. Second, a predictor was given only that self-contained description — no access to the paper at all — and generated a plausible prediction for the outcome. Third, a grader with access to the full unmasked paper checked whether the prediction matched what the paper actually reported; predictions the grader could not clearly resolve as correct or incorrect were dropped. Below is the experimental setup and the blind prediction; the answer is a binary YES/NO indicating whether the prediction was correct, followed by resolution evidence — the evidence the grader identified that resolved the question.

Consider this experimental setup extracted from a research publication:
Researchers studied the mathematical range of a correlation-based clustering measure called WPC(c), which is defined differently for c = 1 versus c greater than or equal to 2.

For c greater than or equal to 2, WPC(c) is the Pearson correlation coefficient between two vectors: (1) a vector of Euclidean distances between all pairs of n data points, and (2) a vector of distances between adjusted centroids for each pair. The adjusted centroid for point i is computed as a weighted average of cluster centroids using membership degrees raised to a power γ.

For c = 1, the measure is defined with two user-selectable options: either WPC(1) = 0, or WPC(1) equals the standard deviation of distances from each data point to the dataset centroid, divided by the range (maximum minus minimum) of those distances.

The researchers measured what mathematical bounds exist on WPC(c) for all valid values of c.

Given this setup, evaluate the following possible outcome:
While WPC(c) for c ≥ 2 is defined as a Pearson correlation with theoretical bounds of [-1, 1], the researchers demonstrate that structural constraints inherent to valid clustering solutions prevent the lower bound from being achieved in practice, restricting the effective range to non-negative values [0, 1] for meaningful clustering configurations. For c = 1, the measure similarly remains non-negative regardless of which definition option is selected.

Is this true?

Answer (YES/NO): NO